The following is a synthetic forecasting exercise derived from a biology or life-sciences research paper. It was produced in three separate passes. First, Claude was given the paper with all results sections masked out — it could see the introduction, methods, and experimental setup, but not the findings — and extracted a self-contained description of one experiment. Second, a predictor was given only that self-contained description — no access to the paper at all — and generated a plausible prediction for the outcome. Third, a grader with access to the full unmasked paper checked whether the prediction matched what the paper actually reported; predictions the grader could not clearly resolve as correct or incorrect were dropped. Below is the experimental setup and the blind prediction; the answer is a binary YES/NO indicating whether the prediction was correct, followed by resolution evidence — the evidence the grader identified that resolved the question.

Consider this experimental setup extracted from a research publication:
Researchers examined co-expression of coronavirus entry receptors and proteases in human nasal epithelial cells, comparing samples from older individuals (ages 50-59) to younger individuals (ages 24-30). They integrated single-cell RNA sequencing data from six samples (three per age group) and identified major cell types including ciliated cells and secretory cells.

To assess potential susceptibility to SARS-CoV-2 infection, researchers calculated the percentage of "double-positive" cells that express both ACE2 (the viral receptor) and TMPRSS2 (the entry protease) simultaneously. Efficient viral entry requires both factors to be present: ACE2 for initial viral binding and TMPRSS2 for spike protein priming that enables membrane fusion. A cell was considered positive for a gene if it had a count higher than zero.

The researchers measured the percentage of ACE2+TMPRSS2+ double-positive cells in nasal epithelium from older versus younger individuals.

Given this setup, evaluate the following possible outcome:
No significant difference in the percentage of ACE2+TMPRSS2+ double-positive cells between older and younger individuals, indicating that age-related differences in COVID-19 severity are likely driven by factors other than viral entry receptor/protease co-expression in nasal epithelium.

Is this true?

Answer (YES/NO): NO